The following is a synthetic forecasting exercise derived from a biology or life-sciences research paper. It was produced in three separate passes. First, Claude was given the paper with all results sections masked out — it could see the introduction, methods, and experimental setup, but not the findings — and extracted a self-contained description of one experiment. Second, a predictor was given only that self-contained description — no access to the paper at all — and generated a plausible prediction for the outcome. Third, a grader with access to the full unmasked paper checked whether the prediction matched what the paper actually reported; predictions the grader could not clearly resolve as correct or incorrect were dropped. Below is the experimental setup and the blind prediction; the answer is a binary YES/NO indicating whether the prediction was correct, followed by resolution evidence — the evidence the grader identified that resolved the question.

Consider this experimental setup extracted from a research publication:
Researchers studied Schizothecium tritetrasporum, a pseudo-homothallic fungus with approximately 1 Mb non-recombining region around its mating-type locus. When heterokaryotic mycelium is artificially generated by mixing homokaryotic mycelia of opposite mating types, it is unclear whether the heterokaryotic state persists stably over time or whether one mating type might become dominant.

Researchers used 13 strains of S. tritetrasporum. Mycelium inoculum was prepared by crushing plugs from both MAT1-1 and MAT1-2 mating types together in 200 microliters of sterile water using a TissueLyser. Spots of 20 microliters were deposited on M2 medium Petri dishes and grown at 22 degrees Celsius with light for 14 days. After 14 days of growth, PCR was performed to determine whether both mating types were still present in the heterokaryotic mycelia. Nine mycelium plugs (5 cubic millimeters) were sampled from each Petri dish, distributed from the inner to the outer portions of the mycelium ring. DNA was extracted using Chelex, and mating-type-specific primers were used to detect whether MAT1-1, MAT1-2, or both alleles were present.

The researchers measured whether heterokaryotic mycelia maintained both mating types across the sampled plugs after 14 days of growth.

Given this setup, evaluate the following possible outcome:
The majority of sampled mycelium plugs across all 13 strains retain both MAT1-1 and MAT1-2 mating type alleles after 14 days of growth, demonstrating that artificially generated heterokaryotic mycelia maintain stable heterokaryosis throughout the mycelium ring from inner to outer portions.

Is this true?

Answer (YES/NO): YES